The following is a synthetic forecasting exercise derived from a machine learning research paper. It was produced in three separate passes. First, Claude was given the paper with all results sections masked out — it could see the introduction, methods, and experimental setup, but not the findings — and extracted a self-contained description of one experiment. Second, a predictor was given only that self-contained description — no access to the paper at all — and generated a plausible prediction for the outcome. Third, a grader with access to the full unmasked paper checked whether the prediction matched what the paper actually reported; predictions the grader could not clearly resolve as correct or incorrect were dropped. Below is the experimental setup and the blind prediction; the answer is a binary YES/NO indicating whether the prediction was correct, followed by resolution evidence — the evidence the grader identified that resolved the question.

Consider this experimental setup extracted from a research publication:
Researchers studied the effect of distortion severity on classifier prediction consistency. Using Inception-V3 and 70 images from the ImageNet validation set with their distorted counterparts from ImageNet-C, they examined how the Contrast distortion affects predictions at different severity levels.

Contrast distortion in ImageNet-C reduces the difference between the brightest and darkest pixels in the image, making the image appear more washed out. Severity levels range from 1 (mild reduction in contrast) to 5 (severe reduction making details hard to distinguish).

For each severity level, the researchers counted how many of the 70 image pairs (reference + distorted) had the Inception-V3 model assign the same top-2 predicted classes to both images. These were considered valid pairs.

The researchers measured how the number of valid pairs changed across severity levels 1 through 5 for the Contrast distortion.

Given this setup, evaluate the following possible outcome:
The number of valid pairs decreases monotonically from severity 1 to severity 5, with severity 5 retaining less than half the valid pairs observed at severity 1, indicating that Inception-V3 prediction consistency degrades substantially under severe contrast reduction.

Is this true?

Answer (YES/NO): YES